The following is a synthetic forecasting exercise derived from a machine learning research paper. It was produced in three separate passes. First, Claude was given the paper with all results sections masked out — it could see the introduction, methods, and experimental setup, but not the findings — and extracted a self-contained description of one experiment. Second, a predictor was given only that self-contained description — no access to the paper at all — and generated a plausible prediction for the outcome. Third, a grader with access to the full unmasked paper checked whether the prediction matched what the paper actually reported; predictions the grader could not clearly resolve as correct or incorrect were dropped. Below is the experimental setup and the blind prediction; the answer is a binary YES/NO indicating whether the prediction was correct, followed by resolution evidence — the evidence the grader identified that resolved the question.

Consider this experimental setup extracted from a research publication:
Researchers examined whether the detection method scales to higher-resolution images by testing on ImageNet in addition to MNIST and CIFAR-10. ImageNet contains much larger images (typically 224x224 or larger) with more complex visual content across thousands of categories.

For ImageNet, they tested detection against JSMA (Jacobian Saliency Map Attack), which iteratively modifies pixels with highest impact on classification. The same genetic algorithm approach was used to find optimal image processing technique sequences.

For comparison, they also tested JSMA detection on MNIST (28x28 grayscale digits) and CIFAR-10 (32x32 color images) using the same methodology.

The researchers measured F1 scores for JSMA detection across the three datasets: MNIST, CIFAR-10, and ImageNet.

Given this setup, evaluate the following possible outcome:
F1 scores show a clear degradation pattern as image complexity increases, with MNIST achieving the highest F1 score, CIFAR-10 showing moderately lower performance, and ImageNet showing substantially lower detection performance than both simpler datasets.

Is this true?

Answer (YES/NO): YES